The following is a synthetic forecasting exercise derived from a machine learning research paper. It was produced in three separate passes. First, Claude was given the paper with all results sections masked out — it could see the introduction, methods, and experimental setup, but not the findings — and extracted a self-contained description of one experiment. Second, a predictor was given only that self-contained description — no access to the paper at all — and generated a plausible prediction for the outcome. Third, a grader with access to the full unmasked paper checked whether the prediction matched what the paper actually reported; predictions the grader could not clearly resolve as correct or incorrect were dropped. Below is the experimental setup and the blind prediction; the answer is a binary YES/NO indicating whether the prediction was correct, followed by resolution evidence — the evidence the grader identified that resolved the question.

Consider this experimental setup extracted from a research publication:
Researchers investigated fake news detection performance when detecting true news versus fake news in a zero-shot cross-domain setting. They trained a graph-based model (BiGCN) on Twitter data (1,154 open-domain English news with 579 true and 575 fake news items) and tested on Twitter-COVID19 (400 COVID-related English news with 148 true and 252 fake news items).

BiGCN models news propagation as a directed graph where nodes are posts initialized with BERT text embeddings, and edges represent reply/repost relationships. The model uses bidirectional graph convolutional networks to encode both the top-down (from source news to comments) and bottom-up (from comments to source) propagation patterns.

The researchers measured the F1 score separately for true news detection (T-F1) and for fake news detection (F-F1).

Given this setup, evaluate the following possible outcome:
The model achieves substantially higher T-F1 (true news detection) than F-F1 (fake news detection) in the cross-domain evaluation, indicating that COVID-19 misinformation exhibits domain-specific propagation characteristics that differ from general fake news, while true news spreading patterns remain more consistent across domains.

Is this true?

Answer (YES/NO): YES